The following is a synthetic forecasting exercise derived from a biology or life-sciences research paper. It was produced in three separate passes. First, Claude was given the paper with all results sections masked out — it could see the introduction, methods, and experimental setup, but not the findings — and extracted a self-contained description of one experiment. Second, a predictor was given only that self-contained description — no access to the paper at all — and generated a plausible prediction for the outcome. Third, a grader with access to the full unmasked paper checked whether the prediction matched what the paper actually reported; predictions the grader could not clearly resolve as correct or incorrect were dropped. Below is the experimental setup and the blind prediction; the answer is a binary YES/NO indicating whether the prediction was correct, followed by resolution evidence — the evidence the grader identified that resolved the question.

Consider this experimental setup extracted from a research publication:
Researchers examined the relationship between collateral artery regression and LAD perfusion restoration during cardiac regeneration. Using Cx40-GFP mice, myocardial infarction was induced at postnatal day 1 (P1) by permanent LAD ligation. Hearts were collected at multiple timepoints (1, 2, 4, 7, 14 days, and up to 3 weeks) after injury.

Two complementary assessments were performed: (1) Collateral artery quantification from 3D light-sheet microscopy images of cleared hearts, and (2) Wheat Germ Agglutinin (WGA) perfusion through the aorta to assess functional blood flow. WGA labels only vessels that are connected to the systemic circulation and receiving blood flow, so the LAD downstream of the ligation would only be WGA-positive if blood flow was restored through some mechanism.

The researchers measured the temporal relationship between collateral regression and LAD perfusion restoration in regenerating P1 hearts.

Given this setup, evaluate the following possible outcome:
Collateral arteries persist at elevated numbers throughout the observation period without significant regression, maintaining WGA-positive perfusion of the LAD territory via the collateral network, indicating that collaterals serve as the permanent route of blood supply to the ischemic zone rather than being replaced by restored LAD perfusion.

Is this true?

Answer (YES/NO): NO